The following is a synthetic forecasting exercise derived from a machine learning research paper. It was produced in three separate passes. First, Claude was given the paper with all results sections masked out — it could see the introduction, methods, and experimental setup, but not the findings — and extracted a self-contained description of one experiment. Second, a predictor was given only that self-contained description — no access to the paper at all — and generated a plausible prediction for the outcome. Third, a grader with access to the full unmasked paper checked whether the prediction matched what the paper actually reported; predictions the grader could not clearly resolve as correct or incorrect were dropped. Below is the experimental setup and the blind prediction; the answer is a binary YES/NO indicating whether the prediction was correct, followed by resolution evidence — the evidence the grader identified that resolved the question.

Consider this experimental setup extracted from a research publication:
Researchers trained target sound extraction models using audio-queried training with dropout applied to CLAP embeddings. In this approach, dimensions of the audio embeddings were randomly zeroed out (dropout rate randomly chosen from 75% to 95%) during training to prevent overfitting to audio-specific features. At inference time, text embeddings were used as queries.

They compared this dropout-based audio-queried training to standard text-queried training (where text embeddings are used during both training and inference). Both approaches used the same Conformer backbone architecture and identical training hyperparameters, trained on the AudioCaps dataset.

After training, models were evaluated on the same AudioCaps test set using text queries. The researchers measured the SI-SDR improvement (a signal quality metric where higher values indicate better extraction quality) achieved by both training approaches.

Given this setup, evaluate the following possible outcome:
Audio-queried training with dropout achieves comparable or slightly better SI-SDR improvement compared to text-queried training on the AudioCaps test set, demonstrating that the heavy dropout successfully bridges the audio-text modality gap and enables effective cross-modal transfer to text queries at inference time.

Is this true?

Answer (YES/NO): YES